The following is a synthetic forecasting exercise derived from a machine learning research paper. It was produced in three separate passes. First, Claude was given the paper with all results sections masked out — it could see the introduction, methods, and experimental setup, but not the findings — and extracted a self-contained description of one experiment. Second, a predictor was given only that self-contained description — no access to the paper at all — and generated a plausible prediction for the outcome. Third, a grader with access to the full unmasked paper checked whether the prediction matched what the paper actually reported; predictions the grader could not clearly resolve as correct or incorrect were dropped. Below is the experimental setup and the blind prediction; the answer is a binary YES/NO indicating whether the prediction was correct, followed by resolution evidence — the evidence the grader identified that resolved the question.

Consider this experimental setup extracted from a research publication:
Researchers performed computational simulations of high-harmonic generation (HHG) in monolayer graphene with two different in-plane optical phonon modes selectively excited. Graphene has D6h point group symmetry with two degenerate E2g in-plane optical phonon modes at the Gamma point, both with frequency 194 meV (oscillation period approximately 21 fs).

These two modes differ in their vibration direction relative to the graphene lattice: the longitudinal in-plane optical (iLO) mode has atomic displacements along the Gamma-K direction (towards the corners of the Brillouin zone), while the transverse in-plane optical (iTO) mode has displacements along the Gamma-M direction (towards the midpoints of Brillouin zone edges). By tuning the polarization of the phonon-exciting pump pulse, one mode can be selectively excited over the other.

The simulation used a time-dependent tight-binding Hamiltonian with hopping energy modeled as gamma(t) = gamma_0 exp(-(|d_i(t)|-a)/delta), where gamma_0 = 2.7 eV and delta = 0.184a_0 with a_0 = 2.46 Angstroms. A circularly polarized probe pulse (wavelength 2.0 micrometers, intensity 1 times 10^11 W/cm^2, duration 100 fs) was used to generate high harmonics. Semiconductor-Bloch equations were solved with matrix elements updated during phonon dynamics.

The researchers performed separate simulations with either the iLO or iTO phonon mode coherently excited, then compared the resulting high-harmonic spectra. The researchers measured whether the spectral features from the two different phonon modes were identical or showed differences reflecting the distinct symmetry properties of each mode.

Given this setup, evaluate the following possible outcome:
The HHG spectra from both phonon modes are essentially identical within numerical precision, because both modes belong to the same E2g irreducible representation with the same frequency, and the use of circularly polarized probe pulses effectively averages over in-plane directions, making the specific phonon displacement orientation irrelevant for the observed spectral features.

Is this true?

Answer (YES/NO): NO